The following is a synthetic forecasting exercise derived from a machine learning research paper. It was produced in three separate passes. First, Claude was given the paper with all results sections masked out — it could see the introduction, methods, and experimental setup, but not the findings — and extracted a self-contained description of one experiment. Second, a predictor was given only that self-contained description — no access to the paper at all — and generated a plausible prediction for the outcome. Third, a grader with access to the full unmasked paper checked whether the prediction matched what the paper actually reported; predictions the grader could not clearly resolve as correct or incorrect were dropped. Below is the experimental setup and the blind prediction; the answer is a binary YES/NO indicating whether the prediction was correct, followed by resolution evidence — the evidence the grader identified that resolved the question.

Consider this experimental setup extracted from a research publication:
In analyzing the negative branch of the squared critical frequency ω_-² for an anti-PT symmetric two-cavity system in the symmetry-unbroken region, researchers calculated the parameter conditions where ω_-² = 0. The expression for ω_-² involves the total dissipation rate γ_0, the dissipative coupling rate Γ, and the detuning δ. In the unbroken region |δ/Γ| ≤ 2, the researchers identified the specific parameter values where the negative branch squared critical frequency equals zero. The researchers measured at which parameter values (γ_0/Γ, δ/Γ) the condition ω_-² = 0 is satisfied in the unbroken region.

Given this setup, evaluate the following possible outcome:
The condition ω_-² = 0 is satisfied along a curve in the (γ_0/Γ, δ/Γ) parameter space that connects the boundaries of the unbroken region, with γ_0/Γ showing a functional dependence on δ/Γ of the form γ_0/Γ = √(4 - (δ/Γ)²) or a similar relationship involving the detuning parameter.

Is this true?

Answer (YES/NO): NO